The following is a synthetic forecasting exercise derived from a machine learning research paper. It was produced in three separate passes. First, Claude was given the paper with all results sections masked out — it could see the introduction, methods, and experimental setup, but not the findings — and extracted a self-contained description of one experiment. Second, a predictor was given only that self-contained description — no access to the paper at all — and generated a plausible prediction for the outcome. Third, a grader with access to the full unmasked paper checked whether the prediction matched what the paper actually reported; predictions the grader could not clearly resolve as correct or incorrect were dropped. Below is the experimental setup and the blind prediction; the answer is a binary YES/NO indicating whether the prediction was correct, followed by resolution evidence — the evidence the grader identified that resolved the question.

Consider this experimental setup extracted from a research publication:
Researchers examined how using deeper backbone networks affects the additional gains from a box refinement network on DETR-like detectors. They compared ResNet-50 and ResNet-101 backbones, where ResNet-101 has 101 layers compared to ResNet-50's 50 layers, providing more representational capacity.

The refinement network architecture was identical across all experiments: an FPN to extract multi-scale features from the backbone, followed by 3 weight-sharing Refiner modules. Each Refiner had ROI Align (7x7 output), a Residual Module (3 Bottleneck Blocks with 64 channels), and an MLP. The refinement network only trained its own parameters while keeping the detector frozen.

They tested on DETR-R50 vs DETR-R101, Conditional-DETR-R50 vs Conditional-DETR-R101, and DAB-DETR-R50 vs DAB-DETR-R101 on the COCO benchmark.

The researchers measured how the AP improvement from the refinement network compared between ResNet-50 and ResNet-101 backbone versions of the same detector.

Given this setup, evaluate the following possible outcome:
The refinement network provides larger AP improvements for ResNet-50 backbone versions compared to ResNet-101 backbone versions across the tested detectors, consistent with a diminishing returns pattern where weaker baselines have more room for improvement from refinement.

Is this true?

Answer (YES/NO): YES